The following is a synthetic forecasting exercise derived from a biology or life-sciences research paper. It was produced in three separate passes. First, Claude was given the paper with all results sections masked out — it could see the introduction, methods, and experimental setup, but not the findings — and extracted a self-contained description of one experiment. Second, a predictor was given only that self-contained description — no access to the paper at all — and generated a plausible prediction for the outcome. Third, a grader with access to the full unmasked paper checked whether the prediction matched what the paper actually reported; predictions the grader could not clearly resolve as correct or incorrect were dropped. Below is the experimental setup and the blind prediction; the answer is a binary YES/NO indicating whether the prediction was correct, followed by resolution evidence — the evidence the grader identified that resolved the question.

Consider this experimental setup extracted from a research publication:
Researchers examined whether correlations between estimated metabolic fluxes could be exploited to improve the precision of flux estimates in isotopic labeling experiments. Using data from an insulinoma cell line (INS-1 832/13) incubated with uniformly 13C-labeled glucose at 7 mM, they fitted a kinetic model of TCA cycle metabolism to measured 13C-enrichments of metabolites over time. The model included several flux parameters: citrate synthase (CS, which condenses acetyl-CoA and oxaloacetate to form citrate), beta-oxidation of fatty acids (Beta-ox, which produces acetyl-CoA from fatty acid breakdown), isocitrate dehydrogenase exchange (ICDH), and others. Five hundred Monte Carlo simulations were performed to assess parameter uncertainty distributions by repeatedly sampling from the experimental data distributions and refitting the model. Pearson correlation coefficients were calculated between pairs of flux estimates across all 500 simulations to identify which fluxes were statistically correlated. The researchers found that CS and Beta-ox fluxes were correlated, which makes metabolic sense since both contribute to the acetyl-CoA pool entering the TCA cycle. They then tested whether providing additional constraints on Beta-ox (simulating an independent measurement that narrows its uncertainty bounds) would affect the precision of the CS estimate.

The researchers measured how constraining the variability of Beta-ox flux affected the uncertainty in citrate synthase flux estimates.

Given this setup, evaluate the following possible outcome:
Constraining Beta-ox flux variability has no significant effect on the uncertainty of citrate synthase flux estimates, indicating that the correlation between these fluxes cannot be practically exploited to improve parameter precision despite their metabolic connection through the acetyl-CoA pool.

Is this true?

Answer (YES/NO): NO